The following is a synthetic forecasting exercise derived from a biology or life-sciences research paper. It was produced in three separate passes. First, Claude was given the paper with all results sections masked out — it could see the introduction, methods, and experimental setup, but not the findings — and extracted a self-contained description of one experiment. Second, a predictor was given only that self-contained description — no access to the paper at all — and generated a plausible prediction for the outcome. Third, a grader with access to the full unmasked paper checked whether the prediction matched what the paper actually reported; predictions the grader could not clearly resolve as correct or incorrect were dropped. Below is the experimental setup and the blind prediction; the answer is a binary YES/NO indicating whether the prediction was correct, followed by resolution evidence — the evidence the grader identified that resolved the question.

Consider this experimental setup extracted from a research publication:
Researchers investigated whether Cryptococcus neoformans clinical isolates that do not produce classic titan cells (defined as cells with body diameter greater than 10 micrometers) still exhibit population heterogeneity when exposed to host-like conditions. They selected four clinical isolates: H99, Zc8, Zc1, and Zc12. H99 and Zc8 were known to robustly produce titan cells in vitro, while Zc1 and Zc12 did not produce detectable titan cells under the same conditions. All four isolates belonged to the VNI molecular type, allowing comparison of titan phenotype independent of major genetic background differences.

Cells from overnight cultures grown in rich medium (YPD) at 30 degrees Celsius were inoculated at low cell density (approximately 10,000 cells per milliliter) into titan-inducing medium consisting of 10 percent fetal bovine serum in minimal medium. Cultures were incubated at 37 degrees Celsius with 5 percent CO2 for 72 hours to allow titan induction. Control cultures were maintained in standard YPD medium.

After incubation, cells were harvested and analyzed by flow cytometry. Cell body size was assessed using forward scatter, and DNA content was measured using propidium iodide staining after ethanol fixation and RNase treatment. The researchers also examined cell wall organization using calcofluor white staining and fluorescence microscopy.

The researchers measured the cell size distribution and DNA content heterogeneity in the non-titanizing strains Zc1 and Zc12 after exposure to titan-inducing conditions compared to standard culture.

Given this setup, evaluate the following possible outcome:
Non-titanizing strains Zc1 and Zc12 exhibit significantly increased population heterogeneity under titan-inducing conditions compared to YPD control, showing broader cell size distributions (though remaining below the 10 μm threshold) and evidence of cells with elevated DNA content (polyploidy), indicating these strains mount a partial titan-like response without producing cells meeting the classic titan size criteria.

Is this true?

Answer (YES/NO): YES